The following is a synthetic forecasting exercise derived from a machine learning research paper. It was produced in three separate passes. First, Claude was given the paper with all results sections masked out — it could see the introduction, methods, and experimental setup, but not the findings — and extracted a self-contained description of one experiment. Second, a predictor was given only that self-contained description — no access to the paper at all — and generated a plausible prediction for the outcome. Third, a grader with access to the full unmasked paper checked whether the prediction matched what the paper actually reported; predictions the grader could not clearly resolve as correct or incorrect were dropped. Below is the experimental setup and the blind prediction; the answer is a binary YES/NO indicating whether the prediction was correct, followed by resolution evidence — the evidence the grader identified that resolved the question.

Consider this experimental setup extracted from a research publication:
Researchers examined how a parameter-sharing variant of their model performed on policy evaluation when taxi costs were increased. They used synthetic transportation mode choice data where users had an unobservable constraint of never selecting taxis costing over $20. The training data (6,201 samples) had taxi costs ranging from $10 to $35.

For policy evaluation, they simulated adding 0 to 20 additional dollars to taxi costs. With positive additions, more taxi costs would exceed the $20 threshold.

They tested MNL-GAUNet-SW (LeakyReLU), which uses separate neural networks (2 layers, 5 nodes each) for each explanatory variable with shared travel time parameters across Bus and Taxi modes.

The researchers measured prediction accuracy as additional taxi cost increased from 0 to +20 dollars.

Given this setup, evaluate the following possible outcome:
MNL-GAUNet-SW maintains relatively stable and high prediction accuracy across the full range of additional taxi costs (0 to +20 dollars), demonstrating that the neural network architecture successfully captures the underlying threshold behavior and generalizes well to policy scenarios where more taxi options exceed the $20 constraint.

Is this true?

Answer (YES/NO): NO